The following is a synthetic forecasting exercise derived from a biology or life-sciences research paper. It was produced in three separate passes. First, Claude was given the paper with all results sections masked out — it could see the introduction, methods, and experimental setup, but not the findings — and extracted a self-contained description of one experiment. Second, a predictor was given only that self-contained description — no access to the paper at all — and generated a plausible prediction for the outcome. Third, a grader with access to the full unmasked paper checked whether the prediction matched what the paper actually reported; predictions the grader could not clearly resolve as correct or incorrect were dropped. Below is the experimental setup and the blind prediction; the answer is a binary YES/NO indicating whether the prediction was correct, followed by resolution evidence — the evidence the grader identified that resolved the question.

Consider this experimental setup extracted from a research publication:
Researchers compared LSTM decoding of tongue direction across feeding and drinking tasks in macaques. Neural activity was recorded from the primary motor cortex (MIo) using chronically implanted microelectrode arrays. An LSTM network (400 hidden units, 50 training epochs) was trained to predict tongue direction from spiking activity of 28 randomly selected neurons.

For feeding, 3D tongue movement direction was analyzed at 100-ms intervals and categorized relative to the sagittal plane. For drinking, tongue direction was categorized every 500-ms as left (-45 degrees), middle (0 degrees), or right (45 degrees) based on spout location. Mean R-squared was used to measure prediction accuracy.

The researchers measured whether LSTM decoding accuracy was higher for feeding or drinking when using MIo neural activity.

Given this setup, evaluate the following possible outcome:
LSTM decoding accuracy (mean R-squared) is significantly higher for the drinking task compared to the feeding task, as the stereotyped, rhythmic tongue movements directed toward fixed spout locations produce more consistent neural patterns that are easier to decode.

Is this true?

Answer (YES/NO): NO